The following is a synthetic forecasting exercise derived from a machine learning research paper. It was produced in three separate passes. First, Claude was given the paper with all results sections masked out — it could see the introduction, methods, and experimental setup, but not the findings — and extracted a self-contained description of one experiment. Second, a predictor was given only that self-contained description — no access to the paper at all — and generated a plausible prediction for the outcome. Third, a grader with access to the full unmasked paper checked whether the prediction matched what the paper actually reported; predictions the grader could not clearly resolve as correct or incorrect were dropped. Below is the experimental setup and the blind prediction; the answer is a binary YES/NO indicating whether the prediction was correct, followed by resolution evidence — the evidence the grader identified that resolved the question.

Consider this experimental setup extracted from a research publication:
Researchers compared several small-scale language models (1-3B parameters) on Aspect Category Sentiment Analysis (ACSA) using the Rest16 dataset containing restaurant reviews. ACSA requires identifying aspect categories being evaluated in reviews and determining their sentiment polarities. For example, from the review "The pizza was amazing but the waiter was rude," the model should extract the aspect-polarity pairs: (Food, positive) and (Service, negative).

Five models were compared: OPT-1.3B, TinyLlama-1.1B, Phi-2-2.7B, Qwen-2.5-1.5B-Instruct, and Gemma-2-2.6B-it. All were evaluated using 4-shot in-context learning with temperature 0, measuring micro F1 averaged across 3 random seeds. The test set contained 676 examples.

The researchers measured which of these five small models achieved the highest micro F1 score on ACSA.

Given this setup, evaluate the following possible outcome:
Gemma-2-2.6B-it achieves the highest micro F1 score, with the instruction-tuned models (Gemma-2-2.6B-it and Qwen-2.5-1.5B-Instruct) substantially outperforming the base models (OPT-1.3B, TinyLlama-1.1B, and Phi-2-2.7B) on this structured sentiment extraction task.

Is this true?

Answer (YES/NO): NO